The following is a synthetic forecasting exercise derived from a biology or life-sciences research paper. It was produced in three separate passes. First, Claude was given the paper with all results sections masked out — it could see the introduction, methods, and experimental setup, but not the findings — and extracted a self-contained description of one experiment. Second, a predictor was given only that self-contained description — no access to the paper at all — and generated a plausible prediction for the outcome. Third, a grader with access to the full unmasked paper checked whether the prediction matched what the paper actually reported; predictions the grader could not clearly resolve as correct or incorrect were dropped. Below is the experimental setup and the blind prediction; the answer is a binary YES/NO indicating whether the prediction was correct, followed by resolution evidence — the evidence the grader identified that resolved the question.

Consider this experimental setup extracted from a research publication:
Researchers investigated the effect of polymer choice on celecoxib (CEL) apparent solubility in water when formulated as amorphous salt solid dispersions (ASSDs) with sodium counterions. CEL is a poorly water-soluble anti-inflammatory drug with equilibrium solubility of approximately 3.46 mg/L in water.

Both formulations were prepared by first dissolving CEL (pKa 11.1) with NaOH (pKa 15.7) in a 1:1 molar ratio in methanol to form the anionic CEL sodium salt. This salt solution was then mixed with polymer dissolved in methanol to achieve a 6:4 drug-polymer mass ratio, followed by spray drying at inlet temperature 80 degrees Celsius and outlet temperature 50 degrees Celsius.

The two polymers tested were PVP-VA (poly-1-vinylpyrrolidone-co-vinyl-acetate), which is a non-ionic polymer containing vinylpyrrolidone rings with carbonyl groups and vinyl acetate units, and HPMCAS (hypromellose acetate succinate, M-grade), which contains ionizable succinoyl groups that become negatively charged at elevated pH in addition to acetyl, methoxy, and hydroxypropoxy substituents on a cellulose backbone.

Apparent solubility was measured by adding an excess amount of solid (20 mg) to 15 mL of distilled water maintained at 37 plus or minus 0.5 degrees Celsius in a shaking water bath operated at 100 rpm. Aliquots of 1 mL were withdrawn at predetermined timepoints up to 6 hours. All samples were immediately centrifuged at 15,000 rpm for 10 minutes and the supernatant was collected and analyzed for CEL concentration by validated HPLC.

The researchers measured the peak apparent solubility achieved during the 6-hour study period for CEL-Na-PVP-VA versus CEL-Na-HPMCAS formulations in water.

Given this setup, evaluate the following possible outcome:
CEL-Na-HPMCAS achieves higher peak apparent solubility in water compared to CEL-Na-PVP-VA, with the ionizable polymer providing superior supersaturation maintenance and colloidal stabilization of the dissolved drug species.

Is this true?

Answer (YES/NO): NO